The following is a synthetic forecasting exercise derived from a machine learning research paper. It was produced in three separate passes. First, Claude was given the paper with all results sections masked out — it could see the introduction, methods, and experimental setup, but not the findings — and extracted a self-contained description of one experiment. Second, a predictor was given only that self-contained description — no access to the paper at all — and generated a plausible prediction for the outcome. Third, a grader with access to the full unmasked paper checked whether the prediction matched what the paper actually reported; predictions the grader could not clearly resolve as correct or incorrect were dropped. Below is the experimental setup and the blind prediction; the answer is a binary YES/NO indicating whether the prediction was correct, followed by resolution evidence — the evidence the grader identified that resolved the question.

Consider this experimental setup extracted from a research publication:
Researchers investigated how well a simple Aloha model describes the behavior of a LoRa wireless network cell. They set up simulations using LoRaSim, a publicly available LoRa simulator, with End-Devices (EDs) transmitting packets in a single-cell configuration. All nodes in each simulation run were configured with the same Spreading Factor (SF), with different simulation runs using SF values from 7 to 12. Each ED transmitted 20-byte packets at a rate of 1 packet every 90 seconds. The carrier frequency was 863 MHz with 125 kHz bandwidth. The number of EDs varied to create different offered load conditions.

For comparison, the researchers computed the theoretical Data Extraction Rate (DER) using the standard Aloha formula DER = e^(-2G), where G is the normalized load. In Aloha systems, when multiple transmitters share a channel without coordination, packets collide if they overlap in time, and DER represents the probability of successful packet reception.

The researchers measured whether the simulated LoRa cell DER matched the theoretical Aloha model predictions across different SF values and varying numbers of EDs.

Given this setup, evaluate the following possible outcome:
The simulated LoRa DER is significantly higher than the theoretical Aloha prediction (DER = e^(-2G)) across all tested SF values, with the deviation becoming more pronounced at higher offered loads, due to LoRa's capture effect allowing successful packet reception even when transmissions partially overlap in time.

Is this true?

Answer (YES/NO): NO